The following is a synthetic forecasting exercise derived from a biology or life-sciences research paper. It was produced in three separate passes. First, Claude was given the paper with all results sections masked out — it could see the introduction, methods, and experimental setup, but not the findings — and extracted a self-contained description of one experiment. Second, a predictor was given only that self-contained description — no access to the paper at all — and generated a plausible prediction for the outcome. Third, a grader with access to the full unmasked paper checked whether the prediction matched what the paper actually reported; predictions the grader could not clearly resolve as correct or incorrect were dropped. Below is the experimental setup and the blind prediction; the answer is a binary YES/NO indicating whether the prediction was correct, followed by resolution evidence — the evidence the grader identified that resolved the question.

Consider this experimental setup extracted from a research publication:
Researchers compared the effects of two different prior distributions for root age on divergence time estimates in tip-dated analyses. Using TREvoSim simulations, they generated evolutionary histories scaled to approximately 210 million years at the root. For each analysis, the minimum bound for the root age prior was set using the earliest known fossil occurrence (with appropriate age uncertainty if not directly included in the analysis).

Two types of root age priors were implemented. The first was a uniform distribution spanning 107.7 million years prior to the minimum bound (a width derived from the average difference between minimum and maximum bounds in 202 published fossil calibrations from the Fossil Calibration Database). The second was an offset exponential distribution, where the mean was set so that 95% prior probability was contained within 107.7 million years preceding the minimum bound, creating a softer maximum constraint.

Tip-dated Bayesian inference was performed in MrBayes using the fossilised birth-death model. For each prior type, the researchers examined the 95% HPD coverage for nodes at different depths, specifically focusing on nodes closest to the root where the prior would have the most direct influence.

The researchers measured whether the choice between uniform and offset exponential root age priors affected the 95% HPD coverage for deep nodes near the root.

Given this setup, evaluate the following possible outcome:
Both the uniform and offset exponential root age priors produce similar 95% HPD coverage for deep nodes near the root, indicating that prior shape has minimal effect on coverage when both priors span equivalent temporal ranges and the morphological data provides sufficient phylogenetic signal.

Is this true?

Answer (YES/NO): NO